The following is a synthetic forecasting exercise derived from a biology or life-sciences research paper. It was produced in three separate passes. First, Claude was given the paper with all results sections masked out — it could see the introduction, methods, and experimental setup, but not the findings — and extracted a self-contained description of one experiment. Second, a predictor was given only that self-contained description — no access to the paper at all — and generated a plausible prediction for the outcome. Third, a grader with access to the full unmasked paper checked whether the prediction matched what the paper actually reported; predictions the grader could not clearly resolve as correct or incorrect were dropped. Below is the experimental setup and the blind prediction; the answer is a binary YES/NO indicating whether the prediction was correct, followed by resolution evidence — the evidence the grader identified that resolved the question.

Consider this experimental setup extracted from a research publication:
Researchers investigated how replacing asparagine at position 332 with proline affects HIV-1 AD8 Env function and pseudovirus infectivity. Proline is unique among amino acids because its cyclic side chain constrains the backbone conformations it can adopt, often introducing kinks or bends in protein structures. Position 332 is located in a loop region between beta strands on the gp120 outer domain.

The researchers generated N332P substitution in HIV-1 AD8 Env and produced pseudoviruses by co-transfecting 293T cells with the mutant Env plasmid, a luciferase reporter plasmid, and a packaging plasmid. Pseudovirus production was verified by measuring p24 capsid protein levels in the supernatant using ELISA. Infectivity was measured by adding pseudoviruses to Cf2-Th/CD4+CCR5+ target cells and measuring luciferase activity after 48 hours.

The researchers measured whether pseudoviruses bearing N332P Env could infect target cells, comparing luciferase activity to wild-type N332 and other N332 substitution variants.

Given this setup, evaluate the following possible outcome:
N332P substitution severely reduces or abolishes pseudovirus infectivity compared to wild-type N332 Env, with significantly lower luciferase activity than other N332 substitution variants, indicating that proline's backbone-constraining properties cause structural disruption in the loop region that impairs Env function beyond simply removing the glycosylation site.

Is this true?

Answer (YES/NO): YES